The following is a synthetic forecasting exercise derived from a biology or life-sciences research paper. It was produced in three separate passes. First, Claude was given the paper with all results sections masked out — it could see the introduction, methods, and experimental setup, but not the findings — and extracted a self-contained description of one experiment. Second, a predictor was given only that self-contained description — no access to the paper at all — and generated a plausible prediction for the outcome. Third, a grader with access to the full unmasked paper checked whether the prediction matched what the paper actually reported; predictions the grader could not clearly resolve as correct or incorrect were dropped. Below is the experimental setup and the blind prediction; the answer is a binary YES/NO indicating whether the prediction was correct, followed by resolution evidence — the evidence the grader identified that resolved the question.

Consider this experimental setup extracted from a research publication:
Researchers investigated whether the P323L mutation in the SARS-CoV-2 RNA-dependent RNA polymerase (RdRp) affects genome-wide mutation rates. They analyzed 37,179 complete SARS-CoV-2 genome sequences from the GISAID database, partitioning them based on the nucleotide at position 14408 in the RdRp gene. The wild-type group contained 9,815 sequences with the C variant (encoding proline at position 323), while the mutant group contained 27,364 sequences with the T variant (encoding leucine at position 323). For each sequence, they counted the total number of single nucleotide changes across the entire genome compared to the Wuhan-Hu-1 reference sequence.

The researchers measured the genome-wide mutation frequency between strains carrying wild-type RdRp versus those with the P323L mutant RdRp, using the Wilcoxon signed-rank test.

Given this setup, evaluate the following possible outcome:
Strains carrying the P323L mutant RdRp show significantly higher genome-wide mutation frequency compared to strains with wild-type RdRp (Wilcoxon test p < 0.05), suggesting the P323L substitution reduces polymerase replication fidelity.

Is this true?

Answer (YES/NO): YES